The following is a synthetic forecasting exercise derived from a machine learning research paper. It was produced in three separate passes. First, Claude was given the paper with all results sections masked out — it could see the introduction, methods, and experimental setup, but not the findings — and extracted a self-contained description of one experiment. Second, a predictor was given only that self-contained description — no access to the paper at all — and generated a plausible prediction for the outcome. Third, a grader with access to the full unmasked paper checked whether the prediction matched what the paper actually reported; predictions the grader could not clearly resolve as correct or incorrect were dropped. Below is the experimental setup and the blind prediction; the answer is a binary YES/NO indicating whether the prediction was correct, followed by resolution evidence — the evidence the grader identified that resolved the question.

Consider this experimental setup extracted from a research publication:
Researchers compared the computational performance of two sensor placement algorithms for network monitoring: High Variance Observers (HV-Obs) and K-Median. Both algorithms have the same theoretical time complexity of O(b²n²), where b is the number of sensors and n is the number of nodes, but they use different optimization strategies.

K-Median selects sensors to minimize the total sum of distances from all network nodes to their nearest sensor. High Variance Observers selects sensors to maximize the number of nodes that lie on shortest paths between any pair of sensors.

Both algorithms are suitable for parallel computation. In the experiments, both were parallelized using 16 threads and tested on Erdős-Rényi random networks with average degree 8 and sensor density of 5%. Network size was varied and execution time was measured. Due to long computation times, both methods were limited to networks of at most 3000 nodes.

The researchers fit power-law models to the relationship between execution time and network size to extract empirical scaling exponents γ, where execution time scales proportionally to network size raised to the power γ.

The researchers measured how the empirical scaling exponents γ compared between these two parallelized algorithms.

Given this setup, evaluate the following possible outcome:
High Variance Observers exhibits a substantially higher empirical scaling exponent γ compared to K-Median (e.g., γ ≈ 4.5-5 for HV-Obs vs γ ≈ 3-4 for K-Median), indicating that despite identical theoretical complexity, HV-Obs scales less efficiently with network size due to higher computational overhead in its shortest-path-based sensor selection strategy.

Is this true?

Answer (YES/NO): NO